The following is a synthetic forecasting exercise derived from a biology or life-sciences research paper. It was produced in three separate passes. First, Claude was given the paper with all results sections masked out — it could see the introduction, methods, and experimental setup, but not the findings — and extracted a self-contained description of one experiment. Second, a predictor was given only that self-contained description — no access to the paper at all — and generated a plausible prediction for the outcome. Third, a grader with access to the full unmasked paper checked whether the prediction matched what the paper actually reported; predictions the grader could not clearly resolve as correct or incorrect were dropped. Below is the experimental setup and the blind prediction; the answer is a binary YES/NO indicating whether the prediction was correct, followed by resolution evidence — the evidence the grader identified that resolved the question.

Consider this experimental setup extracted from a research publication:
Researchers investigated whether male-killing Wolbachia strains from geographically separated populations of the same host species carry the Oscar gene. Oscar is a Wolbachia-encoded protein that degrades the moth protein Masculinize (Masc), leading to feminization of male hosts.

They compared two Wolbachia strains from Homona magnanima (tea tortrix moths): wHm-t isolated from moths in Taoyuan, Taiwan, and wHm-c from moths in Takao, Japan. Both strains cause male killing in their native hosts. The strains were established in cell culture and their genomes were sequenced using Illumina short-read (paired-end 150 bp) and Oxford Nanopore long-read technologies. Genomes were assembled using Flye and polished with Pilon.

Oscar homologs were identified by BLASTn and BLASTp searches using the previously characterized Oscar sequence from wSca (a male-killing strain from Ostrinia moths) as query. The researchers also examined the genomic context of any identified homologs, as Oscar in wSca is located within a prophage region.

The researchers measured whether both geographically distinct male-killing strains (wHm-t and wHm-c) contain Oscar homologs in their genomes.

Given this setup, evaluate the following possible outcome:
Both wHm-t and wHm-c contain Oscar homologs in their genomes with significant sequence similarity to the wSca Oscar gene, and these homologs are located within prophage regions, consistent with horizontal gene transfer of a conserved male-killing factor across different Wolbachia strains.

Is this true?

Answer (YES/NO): NO